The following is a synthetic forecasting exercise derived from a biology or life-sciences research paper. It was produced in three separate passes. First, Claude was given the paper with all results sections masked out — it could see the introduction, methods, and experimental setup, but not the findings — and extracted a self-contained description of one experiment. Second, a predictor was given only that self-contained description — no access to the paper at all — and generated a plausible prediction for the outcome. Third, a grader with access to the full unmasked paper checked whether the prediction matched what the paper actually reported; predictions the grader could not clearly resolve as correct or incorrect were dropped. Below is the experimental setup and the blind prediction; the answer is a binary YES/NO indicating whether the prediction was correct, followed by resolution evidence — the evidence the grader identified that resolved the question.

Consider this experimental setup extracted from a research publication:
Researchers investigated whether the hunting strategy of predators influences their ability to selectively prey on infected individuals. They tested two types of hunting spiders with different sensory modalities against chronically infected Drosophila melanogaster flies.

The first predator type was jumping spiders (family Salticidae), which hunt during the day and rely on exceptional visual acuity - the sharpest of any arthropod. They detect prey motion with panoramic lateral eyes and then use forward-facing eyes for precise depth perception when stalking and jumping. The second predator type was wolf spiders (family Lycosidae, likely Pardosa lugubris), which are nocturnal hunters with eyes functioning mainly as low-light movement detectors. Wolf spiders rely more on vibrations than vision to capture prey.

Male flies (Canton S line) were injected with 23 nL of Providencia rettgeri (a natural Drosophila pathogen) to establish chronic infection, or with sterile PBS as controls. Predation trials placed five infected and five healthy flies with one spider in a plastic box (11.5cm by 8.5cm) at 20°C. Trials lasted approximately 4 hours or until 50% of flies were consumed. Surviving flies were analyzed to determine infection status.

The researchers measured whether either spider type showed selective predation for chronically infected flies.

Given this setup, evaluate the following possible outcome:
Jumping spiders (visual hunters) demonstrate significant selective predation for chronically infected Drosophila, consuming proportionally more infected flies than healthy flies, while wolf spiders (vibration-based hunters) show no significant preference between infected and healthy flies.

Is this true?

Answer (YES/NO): NO